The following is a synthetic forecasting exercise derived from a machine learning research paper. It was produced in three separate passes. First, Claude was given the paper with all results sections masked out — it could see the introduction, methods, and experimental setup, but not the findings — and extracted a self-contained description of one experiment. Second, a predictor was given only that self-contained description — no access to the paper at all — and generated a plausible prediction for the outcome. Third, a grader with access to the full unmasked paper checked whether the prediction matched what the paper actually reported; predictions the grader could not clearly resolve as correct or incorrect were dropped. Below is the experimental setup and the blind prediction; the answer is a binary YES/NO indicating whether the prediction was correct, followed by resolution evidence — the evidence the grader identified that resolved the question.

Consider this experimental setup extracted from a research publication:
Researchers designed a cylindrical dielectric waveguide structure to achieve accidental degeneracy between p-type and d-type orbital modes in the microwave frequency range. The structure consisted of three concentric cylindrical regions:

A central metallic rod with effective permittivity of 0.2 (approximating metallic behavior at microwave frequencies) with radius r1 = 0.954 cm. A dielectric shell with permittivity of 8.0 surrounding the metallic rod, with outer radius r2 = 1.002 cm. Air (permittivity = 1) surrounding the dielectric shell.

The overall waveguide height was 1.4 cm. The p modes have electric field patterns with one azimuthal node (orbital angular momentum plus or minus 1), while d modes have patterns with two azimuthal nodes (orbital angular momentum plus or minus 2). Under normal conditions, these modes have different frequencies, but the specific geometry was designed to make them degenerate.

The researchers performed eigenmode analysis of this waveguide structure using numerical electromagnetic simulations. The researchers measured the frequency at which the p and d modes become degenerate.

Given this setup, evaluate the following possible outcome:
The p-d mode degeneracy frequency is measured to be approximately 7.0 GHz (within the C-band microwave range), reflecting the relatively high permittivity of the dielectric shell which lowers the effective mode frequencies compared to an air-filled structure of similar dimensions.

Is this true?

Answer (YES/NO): NO